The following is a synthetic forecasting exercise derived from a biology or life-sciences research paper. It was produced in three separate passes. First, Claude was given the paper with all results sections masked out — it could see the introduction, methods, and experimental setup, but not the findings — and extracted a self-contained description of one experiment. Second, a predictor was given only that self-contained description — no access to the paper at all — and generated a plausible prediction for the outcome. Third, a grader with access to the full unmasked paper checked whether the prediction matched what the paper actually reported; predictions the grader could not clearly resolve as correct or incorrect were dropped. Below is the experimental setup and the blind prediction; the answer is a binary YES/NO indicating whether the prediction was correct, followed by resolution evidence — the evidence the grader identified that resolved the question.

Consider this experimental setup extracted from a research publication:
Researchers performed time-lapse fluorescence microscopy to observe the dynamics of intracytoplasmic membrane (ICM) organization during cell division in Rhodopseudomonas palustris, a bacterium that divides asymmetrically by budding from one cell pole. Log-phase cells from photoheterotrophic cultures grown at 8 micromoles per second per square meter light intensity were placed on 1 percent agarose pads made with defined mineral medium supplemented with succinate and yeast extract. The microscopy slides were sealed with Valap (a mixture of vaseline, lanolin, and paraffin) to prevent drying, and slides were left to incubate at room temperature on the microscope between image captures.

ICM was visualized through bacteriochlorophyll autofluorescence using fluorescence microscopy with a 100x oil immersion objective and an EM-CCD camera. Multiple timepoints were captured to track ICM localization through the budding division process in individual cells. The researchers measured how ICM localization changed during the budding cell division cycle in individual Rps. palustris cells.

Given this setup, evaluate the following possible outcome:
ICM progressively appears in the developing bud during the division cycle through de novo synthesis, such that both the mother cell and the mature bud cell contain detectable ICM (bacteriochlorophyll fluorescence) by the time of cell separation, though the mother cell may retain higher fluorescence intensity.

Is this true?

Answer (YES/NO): YES